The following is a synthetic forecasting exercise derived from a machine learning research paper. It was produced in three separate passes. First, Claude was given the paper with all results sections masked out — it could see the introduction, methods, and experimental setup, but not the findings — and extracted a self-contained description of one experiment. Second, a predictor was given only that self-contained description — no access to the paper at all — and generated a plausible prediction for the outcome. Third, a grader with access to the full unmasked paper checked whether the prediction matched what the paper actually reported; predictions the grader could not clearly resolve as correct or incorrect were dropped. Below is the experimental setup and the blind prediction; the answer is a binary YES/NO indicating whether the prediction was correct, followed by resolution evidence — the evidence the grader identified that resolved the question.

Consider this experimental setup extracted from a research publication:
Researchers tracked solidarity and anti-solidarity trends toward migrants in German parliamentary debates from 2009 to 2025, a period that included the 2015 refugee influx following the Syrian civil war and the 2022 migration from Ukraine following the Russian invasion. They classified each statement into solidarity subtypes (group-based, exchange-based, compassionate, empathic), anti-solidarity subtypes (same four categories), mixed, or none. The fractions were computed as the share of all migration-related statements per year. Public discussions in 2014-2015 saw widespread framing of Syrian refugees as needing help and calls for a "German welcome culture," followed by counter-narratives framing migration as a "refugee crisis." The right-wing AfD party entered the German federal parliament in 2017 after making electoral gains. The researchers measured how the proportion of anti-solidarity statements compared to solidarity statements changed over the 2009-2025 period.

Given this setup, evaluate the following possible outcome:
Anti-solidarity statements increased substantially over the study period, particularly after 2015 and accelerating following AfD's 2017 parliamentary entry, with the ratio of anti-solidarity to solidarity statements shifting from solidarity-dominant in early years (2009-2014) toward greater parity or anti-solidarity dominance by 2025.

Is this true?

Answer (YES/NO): YES